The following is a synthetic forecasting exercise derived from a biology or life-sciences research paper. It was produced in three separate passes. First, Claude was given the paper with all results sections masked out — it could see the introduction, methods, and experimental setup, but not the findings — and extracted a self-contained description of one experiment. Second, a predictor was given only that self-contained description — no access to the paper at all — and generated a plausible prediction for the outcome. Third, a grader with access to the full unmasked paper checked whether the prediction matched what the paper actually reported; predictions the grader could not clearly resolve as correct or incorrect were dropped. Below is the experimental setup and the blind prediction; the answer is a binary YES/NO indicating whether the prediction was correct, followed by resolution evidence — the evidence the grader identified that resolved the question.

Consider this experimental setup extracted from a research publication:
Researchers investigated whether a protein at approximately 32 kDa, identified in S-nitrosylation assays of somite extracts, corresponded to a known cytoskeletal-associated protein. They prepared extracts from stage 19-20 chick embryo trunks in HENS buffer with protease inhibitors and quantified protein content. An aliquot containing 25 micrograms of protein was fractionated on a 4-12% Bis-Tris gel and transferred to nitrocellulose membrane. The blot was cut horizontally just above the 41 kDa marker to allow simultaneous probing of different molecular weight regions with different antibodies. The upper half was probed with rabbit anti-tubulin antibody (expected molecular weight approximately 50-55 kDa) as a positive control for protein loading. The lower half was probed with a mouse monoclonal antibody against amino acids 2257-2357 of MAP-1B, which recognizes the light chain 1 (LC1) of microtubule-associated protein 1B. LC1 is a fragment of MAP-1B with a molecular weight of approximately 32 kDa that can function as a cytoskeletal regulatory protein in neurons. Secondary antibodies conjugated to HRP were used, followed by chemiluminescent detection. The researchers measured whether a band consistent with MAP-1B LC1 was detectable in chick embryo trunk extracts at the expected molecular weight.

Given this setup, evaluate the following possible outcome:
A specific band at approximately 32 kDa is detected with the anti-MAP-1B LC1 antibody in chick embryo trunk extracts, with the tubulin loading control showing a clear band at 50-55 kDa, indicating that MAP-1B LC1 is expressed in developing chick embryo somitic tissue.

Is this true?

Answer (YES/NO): NO